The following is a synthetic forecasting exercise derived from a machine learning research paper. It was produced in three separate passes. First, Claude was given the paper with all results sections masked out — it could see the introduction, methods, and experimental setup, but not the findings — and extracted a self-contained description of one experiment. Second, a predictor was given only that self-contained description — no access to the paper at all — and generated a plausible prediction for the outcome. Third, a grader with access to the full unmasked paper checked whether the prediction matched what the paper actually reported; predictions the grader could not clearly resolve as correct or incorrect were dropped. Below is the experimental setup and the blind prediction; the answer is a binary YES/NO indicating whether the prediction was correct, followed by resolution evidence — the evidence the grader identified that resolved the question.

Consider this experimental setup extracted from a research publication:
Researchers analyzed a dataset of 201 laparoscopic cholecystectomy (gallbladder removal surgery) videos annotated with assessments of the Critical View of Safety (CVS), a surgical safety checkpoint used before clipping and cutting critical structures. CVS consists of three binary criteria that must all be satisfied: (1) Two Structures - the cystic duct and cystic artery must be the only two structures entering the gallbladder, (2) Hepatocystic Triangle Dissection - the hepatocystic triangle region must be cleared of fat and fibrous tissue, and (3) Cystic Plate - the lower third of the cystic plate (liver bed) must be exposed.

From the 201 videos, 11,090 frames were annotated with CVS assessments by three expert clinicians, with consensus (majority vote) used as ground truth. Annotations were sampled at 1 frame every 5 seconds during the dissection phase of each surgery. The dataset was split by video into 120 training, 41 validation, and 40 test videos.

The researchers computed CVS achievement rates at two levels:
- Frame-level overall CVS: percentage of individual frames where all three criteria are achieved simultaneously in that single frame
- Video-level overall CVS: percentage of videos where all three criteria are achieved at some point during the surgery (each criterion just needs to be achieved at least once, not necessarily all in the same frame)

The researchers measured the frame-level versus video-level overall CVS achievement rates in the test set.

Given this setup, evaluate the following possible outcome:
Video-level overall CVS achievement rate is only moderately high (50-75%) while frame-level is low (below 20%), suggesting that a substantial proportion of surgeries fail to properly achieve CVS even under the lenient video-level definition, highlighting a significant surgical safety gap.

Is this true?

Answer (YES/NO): NO